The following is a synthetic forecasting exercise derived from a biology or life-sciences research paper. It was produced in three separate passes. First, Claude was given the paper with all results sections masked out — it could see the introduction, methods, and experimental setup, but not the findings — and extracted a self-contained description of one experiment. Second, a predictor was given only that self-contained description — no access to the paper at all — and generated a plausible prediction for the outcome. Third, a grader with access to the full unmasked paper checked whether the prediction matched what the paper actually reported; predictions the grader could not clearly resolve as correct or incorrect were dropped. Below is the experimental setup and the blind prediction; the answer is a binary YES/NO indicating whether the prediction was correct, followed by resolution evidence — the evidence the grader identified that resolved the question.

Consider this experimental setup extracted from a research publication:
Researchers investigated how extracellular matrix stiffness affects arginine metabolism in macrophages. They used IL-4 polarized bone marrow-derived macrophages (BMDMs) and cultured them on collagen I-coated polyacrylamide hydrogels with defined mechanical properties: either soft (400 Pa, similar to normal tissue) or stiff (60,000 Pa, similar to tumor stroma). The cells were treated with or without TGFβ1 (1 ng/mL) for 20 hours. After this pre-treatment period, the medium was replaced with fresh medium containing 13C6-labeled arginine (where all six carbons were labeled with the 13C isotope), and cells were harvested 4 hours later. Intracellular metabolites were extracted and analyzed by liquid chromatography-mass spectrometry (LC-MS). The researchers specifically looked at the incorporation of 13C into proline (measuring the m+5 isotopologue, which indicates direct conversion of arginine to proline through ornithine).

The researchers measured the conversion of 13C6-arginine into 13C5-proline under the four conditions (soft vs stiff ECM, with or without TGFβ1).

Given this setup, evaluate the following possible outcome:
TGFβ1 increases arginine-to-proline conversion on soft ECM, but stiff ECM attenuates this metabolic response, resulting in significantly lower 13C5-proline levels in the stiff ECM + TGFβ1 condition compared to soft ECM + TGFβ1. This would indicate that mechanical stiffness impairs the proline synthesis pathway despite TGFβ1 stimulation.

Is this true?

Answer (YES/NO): NO